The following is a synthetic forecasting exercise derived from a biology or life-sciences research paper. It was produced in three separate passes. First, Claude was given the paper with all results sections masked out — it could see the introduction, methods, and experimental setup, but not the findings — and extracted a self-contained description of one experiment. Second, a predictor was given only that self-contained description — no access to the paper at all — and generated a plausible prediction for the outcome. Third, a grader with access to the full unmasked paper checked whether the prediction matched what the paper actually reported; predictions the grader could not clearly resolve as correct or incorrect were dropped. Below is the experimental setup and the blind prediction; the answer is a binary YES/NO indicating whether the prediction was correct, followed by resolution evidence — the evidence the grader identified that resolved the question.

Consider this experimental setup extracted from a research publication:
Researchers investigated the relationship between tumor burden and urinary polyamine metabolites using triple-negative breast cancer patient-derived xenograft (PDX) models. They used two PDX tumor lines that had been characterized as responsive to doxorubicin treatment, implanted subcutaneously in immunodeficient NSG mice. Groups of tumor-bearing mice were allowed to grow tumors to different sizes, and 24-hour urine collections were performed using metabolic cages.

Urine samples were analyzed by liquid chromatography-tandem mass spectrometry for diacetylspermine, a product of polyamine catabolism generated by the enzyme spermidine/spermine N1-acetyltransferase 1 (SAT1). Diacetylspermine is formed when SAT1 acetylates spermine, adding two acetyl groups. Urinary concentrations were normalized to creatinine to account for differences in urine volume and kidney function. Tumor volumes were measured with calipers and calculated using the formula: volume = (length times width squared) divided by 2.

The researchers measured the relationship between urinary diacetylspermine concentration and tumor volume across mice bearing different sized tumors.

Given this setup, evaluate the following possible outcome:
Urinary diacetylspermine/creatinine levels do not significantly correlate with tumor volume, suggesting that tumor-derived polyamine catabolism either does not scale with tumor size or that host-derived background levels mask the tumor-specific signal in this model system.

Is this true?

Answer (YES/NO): NO